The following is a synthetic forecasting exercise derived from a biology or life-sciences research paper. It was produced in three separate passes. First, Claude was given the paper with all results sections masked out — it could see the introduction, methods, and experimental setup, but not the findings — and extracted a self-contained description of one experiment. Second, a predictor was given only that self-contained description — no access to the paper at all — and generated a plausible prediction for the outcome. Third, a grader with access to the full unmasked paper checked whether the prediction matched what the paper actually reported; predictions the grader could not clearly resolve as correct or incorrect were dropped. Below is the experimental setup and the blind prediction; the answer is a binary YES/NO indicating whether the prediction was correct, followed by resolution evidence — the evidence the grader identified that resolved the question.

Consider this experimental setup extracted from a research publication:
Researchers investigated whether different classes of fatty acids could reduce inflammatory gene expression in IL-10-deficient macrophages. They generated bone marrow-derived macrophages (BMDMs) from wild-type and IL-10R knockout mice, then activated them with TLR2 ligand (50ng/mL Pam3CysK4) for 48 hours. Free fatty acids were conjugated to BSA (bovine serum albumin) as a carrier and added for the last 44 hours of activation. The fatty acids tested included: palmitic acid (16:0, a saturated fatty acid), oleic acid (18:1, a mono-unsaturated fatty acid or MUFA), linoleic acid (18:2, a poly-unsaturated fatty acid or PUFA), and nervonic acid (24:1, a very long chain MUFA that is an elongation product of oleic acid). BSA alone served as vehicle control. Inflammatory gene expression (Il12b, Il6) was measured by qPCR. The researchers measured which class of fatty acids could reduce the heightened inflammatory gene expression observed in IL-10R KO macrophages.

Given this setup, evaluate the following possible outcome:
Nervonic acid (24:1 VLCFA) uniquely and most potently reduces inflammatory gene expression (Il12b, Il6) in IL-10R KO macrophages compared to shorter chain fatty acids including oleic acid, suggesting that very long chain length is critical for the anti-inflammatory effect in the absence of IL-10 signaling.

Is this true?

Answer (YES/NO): NO